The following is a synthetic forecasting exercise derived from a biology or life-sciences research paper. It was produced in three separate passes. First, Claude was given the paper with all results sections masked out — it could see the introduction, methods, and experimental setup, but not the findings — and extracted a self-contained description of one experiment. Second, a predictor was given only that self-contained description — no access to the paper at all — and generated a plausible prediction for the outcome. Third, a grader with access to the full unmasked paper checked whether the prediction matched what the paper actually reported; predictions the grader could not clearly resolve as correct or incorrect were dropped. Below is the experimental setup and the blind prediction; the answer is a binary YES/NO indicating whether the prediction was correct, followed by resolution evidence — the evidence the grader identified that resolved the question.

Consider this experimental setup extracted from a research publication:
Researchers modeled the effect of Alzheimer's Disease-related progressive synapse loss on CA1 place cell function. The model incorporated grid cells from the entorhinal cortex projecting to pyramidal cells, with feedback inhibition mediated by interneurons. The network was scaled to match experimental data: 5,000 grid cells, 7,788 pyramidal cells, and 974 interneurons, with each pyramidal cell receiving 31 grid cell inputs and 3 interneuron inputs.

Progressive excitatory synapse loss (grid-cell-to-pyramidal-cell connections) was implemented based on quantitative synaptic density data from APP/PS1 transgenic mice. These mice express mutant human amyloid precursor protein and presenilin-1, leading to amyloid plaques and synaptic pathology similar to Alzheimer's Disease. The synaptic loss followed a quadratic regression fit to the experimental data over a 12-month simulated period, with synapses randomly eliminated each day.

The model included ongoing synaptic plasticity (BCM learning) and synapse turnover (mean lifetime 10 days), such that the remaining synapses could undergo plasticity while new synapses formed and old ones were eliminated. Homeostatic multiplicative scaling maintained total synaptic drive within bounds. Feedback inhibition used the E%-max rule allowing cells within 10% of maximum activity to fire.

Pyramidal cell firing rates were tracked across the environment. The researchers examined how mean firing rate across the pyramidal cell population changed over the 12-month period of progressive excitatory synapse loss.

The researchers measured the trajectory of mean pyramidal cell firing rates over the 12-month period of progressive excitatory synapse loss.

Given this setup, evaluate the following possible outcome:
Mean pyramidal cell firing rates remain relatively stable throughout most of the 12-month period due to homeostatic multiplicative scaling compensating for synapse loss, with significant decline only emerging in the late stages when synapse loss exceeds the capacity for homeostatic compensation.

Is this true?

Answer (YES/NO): NO